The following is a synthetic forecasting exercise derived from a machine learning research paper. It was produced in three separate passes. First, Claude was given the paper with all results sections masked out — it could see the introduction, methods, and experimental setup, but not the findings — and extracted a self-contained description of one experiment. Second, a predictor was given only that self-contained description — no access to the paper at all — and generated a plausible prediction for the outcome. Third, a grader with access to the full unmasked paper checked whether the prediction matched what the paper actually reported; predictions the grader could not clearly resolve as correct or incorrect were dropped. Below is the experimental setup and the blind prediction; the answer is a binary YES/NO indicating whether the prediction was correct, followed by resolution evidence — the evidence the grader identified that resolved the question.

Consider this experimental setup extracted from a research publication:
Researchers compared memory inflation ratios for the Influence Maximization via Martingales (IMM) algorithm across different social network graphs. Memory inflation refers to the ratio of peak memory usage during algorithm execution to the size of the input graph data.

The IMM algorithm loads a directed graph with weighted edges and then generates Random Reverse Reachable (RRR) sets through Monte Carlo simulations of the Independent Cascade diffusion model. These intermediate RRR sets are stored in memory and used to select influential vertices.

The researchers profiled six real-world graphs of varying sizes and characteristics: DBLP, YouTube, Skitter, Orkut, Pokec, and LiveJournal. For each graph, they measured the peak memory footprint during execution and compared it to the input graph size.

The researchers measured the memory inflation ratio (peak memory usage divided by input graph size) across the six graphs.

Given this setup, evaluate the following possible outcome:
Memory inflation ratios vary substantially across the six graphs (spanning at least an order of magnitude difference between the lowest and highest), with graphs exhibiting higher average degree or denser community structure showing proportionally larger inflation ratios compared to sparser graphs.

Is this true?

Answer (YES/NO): NO